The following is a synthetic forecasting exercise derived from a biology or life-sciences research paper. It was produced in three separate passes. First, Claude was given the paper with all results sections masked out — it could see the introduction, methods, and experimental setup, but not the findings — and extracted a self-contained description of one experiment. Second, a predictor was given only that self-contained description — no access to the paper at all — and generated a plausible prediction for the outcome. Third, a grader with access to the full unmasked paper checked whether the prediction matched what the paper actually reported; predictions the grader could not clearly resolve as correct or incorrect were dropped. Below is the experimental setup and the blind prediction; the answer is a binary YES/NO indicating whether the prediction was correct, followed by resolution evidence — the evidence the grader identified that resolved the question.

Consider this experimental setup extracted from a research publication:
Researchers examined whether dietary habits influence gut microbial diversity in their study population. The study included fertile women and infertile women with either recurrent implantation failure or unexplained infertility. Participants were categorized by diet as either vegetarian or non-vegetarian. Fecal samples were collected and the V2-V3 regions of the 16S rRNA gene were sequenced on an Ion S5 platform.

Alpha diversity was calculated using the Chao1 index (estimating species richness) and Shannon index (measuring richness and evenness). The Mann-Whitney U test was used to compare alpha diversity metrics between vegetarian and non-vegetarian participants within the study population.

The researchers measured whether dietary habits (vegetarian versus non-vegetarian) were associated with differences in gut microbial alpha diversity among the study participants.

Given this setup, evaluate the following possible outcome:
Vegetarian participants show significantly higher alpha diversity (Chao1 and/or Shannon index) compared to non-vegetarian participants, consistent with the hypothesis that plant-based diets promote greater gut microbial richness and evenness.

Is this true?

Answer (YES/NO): NO